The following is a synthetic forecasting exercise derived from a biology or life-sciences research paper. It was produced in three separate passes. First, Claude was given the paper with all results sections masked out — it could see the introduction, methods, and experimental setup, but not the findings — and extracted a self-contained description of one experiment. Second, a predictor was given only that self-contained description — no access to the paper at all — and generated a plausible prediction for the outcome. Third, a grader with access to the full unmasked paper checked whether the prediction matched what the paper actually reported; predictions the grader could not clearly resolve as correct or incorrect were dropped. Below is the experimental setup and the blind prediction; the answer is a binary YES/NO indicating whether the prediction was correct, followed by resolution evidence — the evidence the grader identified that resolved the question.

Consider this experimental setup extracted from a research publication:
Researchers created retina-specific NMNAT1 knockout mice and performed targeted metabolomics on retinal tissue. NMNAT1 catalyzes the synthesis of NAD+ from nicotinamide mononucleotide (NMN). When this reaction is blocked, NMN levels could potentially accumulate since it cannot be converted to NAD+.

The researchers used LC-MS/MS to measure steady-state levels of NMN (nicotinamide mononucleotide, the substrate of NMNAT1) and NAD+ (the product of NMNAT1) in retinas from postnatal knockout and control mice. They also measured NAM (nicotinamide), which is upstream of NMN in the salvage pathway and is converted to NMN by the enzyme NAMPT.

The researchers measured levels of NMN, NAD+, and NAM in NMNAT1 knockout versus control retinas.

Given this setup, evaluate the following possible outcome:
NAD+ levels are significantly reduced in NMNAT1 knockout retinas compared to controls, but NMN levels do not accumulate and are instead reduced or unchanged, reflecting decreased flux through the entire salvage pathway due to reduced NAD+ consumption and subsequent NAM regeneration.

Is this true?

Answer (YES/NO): NO